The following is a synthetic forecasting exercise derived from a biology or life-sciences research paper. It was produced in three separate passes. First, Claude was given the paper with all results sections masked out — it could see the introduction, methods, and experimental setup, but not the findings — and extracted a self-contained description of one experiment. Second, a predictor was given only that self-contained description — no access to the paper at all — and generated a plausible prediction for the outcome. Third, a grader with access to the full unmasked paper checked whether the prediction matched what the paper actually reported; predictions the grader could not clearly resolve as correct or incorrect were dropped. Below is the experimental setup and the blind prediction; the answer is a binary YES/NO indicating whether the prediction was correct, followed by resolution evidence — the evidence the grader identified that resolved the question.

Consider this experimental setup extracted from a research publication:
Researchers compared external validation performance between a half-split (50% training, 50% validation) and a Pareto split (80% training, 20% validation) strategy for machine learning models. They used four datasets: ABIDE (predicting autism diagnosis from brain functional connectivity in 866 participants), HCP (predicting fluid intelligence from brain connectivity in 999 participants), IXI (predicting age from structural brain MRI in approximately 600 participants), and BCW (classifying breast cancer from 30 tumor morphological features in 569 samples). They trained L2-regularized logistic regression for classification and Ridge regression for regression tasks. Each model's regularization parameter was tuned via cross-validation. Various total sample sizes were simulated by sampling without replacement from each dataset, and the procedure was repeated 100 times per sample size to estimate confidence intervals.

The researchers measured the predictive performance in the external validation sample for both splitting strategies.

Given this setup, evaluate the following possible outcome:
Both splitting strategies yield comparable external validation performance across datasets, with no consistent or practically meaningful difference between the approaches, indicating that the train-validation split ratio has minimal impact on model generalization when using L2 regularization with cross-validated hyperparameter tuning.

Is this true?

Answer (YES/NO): NO